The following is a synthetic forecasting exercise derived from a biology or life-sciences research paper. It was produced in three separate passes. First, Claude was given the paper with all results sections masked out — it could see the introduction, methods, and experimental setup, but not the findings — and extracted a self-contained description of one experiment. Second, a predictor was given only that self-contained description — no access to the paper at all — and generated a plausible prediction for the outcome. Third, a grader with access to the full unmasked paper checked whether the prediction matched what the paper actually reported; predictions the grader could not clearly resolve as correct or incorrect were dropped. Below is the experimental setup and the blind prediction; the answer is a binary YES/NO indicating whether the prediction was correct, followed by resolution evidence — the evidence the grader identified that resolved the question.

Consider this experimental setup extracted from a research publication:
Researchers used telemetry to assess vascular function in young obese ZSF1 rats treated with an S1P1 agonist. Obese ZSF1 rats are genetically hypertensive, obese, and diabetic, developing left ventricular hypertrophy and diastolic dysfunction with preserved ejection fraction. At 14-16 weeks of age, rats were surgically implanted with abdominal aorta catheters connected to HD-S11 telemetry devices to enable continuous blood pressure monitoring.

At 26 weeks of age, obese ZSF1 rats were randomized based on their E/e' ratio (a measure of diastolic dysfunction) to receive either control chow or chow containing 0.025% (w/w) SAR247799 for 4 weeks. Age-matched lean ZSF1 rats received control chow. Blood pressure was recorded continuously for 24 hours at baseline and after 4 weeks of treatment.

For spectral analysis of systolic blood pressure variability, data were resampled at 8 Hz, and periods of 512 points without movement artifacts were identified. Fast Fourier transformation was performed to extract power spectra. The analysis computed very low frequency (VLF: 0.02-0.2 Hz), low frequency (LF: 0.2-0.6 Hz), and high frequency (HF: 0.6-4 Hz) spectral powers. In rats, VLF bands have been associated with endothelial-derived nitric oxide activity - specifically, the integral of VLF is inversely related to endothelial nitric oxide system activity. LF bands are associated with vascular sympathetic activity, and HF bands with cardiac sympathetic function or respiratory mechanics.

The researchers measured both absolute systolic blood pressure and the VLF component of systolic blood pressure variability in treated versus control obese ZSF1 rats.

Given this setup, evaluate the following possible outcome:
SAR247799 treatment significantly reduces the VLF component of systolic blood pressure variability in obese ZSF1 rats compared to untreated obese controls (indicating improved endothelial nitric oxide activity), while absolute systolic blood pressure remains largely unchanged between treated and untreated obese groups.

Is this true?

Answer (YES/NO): YES